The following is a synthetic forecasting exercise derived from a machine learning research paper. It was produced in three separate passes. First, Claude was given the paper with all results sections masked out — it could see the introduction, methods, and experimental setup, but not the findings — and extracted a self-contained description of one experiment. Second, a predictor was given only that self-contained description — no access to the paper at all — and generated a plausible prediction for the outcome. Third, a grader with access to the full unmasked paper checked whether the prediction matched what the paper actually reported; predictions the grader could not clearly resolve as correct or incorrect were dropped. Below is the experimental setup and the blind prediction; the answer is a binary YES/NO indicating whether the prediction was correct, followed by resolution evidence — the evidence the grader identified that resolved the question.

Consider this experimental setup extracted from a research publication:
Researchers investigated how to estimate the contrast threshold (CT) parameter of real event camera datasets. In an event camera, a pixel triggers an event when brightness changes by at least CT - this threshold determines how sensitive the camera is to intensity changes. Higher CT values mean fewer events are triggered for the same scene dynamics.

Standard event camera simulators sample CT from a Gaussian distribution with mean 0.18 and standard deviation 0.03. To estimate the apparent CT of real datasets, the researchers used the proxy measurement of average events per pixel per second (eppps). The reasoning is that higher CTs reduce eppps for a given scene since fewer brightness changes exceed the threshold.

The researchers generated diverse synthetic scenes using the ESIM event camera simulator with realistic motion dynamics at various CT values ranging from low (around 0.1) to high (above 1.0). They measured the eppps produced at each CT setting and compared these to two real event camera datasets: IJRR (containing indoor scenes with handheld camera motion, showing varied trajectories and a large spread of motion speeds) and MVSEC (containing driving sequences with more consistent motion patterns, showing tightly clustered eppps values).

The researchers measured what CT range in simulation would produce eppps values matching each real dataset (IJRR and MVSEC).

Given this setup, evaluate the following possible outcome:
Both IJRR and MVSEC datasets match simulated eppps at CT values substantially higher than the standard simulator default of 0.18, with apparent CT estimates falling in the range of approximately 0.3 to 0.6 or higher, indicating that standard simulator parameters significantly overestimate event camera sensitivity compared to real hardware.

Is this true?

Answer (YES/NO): YES